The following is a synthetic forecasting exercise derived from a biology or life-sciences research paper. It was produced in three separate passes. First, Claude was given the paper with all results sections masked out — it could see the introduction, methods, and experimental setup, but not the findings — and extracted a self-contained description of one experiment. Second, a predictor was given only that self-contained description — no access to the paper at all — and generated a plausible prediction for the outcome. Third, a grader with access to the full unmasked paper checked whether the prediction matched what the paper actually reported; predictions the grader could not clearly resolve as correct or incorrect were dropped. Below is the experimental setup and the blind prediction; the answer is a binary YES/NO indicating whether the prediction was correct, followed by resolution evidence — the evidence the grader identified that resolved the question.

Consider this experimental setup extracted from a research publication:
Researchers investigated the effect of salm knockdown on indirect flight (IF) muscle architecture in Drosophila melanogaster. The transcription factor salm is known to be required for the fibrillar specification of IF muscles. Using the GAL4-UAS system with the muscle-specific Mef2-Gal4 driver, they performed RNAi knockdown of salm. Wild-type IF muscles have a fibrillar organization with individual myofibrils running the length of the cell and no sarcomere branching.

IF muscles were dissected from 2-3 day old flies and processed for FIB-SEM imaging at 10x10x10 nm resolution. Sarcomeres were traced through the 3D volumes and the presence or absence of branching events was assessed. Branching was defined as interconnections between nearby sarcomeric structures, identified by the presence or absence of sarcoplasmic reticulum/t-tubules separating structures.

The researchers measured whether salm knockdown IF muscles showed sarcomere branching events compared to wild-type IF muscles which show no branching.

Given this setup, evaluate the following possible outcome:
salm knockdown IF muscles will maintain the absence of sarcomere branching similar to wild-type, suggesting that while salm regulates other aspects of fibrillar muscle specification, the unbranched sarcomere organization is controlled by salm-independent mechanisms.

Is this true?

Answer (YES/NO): NO